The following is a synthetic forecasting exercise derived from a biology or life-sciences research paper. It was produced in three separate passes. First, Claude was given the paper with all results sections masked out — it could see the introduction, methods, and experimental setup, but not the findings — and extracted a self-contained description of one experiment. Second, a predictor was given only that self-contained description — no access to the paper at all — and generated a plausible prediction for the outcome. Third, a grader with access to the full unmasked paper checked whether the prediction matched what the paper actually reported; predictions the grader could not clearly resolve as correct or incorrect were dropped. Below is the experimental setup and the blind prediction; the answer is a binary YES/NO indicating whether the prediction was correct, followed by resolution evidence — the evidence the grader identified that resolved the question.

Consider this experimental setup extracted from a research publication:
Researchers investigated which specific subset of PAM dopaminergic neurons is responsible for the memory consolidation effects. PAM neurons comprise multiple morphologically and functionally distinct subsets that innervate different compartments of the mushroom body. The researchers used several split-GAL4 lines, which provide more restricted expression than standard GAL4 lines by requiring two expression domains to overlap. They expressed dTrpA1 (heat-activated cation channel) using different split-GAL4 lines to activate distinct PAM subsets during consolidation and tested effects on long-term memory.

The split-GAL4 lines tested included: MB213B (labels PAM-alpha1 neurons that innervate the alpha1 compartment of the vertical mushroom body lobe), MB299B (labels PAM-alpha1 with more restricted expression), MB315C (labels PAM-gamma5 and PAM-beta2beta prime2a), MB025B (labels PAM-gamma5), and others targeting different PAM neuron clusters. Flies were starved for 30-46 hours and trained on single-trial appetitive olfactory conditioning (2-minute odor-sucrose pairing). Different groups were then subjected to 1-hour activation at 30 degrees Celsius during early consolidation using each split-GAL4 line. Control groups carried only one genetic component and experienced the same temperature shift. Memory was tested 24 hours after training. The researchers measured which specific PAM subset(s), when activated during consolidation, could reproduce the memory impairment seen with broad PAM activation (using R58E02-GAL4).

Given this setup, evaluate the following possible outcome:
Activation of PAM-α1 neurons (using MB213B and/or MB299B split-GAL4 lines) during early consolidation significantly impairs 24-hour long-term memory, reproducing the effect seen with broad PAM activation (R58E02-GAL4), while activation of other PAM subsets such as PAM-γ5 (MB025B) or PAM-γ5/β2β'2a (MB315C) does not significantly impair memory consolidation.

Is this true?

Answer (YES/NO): NO